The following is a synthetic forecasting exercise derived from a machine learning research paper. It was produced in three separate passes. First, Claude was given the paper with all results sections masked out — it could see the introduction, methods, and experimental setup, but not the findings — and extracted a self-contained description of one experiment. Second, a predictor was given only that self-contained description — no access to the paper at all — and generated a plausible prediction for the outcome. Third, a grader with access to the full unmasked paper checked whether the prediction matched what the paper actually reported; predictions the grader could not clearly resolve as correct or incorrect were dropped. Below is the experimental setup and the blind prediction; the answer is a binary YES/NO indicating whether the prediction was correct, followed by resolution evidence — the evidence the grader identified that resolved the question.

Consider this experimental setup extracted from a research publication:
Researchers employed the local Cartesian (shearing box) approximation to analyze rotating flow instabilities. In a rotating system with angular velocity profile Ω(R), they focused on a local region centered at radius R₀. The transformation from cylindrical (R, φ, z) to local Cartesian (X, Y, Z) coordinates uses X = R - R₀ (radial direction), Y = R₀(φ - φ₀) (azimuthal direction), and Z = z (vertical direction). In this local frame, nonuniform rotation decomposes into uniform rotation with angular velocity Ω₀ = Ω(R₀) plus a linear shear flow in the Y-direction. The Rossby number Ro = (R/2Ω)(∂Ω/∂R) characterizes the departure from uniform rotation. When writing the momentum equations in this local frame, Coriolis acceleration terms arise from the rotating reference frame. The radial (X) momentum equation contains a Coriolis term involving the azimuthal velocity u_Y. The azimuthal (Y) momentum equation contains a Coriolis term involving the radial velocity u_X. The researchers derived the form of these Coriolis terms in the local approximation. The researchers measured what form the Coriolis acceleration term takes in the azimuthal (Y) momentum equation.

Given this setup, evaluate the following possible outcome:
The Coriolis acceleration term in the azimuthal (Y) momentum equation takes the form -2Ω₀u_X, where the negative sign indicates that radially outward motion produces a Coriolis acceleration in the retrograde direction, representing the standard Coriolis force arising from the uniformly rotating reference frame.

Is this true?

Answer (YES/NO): NO